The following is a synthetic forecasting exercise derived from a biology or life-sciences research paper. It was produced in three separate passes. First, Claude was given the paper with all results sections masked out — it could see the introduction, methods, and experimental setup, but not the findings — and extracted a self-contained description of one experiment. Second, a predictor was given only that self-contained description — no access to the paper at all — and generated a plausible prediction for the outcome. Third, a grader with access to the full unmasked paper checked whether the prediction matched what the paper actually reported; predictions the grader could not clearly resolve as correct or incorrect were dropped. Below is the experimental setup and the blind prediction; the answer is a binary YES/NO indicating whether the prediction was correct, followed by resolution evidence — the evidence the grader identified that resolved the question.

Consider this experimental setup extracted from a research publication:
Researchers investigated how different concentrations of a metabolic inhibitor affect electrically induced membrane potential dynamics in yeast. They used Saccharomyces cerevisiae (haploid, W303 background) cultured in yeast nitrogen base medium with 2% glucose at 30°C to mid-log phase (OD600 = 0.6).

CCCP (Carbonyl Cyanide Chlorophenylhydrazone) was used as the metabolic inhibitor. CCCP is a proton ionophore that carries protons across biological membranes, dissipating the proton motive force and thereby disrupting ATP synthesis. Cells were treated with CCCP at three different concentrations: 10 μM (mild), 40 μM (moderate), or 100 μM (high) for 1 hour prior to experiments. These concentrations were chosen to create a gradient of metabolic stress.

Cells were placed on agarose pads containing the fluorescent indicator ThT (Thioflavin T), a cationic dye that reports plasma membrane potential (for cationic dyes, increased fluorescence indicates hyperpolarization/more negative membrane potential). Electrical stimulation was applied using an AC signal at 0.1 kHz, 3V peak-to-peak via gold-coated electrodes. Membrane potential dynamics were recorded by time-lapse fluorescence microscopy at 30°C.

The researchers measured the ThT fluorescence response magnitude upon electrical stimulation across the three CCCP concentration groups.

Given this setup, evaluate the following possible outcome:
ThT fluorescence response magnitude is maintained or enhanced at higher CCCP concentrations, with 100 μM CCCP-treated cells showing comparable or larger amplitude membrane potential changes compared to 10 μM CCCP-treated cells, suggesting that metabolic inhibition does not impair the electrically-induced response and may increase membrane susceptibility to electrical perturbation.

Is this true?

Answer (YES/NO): NO